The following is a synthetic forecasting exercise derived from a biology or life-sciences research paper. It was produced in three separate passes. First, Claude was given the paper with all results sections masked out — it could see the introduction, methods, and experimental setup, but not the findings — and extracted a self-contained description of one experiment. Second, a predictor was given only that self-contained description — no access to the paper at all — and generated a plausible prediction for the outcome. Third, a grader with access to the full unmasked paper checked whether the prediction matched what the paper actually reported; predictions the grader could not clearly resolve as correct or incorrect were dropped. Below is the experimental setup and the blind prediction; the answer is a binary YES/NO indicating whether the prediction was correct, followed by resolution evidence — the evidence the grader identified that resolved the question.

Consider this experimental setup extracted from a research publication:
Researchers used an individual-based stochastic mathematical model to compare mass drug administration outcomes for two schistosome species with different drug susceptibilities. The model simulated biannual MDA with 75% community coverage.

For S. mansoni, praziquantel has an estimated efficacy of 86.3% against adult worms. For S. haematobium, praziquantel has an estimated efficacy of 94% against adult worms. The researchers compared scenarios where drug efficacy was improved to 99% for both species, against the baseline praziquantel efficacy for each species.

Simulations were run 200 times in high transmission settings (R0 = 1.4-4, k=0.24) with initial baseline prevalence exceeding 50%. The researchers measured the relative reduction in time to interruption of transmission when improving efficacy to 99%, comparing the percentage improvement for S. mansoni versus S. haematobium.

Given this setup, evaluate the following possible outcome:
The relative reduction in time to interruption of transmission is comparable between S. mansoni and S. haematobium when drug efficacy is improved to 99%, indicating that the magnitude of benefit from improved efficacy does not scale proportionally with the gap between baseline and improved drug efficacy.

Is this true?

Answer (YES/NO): NO